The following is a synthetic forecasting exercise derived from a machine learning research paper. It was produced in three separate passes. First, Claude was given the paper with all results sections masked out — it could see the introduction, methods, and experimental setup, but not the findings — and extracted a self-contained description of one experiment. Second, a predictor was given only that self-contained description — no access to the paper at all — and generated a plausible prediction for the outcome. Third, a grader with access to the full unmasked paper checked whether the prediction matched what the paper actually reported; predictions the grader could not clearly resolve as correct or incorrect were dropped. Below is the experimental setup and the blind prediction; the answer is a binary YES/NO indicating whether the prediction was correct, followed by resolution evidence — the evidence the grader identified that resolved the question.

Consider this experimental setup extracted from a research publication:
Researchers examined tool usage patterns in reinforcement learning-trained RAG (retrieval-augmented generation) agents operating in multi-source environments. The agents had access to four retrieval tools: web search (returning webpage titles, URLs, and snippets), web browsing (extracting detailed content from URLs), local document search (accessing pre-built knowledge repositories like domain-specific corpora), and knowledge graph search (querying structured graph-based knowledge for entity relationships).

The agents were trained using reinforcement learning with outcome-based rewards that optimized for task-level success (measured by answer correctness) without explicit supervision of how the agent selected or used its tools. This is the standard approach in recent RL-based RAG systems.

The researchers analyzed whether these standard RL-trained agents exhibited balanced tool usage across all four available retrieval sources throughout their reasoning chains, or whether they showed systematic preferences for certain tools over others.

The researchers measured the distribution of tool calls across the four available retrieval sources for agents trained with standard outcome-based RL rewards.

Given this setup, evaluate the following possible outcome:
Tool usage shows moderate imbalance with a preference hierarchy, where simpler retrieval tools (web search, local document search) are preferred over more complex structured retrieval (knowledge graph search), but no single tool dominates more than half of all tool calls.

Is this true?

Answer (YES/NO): NO